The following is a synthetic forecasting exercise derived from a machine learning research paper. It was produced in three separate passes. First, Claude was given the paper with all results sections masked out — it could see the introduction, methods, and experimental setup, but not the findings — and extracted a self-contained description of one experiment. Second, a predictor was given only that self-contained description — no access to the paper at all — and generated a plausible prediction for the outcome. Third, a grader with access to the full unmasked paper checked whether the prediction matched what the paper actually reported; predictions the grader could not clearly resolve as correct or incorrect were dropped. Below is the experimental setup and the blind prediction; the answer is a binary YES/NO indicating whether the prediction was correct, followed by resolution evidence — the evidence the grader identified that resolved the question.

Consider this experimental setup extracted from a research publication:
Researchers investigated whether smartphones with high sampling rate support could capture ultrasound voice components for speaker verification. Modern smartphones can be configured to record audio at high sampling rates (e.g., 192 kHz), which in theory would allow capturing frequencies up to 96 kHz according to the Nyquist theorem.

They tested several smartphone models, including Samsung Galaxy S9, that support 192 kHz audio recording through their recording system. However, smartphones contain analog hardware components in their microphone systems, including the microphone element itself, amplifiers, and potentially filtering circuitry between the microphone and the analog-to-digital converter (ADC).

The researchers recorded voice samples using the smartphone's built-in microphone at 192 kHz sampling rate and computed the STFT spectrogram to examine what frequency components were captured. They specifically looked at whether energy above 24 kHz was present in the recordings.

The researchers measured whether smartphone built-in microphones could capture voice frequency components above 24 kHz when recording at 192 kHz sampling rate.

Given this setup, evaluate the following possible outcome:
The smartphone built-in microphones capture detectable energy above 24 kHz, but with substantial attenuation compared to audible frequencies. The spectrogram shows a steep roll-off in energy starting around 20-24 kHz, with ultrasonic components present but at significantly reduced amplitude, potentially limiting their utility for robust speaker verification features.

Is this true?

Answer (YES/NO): NO